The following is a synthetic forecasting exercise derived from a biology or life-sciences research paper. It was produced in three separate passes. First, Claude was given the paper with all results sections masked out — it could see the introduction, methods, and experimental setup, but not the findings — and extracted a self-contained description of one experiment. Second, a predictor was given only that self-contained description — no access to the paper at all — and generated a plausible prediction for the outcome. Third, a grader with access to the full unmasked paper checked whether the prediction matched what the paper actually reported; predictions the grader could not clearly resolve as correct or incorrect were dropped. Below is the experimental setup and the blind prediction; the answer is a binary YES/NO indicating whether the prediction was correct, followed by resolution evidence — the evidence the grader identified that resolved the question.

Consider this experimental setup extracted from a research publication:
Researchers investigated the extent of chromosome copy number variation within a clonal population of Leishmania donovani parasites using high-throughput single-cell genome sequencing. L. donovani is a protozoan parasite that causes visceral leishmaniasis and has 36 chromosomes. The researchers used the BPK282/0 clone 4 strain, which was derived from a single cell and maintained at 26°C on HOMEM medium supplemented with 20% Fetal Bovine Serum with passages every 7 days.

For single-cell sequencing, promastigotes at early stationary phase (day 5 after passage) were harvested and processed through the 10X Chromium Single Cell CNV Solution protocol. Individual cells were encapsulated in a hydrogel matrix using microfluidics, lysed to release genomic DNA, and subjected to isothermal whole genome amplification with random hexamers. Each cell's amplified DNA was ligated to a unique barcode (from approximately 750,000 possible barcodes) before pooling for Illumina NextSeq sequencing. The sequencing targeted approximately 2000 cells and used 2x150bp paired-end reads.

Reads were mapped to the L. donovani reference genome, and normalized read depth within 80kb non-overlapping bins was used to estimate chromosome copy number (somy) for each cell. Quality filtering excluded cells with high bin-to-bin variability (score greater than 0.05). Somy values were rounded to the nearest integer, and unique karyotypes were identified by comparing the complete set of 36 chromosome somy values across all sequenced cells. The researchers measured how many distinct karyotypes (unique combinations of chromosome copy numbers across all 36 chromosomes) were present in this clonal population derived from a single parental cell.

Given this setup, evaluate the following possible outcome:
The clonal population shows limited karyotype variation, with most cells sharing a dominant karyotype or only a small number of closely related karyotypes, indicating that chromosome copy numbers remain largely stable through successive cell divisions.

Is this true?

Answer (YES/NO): NO